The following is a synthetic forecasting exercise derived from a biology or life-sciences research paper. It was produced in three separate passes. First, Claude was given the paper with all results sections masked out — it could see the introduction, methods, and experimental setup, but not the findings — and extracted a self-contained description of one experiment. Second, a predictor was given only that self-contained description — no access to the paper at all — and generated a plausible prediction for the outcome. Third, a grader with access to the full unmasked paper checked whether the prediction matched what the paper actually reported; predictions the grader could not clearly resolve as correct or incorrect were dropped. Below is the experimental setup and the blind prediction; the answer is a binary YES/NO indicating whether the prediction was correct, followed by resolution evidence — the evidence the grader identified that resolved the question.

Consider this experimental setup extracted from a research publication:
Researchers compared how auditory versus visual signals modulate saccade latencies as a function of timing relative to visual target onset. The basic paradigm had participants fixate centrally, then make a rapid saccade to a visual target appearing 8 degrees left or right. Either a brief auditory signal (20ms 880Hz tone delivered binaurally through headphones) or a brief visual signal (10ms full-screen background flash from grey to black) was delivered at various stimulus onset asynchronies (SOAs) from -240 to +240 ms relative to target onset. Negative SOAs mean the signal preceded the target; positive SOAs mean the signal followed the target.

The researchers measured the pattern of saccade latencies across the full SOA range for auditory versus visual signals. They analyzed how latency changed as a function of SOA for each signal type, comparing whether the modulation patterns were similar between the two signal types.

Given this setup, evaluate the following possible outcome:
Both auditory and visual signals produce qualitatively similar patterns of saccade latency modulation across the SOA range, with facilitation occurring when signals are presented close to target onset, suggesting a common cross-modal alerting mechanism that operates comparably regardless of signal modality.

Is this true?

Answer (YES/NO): NO